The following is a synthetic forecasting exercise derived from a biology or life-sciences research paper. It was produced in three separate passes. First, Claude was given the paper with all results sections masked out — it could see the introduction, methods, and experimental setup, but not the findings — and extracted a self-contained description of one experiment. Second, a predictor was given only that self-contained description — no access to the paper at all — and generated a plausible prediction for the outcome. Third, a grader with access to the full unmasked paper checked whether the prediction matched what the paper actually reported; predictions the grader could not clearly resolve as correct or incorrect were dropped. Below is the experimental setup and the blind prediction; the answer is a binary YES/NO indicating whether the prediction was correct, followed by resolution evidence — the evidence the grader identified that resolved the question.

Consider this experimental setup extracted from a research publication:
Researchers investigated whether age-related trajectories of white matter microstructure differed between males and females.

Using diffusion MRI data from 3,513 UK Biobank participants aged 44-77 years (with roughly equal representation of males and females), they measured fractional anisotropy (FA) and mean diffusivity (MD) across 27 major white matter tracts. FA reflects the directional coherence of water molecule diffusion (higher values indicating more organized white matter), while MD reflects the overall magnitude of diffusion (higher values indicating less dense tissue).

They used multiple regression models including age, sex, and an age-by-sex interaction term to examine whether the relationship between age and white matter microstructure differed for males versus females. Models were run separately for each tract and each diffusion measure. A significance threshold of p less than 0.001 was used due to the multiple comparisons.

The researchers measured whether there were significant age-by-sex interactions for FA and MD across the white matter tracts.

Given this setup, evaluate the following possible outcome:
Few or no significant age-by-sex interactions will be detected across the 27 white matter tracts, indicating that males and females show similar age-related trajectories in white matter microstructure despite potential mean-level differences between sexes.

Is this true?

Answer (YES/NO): YES